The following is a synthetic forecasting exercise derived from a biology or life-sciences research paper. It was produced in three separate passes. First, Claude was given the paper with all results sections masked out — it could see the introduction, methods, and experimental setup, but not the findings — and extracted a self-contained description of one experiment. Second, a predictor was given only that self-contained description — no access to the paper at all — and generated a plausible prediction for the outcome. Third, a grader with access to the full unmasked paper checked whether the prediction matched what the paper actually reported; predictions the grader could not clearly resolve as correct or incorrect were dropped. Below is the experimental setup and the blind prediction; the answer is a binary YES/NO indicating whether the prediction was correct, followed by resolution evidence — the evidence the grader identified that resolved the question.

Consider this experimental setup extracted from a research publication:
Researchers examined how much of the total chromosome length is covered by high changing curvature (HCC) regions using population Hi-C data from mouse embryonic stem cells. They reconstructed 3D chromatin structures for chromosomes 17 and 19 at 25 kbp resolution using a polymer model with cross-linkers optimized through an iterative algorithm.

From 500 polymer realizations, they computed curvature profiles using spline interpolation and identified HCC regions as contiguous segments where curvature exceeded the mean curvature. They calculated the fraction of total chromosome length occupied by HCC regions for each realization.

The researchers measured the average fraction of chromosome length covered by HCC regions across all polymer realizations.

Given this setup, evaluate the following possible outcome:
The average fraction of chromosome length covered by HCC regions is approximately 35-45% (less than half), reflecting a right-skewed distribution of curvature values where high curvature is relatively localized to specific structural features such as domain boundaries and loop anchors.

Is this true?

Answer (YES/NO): YES